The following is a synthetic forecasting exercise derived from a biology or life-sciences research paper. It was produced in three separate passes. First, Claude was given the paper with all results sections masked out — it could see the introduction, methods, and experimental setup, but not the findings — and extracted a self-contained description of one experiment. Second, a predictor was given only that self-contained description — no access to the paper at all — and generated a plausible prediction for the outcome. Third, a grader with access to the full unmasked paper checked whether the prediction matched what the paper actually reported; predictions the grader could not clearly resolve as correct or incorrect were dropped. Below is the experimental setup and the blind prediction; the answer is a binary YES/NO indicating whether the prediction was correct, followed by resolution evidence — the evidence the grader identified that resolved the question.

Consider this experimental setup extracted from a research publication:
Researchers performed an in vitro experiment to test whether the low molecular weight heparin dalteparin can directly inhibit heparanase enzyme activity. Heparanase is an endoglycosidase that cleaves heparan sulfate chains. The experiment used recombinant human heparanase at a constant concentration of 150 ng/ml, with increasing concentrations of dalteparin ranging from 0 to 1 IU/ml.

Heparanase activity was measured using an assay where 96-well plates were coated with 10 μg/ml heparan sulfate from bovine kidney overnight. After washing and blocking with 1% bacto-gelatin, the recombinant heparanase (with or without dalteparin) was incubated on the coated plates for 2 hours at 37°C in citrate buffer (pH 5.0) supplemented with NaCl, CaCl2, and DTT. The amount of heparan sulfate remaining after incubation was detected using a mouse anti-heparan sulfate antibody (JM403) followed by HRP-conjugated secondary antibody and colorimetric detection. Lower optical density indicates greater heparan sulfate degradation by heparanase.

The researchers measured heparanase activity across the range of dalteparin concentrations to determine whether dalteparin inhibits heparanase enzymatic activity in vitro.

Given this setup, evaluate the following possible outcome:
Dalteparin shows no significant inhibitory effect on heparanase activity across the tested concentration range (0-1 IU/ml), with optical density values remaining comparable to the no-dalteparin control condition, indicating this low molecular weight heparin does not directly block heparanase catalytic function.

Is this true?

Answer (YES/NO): NO